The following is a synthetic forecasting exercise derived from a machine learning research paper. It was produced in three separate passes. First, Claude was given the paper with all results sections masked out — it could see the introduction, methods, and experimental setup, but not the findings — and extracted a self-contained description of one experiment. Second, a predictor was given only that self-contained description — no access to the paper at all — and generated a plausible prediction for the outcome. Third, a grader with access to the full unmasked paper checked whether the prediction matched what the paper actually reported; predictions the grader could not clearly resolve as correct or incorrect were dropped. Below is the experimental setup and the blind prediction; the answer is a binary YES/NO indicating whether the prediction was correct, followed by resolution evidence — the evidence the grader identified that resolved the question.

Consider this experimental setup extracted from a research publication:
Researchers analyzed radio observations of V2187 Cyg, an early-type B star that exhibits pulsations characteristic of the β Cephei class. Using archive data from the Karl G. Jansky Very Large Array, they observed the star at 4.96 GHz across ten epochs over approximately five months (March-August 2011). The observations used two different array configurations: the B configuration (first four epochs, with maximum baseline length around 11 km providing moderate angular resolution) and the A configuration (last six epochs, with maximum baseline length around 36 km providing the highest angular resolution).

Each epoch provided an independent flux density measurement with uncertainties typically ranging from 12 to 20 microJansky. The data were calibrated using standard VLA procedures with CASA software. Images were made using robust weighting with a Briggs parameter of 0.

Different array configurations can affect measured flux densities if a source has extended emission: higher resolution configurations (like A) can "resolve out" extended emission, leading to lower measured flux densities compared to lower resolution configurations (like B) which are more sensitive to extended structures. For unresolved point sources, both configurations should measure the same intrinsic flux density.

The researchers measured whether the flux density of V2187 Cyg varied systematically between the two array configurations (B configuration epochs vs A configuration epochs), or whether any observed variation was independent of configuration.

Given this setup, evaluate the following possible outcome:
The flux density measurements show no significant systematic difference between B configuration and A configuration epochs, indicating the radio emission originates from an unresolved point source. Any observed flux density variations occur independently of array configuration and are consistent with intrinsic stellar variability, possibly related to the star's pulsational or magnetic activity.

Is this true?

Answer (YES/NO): YES